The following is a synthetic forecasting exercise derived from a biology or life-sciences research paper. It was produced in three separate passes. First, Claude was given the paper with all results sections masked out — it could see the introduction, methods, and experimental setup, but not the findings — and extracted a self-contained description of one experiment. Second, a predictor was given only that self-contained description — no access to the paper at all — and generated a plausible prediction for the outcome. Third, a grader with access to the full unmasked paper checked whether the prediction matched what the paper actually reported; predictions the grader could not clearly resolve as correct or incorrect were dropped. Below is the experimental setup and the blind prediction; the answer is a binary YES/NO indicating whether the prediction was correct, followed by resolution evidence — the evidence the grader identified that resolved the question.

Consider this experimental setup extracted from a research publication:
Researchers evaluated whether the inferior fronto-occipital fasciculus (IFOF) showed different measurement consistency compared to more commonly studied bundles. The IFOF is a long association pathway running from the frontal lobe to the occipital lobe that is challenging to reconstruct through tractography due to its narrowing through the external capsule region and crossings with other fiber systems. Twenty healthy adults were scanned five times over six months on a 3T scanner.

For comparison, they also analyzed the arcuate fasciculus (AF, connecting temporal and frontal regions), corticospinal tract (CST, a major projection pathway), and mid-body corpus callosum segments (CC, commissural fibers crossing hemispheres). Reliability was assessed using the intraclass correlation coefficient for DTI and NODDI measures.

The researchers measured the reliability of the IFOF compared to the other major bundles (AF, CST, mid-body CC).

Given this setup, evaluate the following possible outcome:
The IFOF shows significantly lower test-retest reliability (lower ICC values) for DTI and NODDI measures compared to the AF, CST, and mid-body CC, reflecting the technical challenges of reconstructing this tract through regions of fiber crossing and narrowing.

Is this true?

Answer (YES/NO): NO